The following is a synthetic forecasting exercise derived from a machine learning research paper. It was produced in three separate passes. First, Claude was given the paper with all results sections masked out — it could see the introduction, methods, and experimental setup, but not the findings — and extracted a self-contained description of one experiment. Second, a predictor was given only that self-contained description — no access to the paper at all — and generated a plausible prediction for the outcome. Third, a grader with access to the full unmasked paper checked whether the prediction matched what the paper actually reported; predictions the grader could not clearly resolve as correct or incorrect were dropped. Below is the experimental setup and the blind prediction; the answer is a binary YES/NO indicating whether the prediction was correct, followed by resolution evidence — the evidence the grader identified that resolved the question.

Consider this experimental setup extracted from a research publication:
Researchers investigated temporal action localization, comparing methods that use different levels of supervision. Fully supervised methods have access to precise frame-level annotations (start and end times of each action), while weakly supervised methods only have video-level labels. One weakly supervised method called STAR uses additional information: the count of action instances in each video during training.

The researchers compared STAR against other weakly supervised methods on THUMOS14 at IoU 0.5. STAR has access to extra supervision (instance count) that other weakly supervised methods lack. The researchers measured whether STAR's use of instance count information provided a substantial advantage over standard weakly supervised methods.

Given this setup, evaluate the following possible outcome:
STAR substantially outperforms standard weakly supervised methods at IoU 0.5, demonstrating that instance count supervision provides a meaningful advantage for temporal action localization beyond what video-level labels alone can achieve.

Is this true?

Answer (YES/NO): NO